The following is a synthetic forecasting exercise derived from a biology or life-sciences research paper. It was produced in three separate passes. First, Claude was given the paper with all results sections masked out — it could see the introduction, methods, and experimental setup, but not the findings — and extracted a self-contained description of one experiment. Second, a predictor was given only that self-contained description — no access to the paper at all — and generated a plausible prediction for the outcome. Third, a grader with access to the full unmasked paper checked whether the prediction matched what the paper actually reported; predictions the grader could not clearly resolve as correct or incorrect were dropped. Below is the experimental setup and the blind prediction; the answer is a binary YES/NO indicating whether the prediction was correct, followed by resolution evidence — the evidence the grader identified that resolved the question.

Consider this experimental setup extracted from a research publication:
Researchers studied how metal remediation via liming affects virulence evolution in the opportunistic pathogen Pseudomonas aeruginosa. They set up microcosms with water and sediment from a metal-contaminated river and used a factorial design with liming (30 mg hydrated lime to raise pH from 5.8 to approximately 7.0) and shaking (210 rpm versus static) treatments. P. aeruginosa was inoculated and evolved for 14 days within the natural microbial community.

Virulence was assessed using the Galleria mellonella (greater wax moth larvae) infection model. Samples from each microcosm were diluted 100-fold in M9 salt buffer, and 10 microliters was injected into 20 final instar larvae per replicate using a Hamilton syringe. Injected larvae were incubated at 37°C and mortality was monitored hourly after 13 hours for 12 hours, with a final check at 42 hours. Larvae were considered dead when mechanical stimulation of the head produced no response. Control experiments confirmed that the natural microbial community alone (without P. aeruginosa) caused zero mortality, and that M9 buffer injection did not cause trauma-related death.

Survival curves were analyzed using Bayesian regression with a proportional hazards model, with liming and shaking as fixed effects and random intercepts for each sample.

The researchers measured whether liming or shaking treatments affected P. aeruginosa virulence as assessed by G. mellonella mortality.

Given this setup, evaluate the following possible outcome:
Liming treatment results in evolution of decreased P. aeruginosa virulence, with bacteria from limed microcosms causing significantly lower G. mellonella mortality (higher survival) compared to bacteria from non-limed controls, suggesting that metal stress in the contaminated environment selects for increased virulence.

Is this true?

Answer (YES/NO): NO